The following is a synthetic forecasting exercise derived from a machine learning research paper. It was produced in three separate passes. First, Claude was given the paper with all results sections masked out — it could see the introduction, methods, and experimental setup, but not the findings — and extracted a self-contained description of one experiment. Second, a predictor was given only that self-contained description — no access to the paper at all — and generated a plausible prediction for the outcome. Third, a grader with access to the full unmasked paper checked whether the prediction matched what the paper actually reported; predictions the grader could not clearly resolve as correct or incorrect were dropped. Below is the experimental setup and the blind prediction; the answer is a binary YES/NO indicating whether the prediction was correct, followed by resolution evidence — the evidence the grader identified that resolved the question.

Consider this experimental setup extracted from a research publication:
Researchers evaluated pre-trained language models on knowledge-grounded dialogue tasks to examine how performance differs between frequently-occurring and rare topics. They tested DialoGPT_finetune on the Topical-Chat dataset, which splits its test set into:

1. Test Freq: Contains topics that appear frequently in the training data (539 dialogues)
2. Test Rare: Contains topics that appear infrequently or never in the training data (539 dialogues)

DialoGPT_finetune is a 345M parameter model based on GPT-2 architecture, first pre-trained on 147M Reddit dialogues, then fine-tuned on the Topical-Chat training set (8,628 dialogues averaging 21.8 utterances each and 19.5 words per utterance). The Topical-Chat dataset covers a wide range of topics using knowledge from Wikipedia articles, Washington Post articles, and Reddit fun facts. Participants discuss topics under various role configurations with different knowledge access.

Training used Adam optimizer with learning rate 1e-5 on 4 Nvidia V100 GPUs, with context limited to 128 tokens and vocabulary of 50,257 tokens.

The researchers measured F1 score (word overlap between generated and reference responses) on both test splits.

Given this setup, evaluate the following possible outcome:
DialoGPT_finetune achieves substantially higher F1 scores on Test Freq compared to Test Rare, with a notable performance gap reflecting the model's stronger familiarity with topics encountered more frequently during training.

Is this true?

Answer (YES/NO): NO